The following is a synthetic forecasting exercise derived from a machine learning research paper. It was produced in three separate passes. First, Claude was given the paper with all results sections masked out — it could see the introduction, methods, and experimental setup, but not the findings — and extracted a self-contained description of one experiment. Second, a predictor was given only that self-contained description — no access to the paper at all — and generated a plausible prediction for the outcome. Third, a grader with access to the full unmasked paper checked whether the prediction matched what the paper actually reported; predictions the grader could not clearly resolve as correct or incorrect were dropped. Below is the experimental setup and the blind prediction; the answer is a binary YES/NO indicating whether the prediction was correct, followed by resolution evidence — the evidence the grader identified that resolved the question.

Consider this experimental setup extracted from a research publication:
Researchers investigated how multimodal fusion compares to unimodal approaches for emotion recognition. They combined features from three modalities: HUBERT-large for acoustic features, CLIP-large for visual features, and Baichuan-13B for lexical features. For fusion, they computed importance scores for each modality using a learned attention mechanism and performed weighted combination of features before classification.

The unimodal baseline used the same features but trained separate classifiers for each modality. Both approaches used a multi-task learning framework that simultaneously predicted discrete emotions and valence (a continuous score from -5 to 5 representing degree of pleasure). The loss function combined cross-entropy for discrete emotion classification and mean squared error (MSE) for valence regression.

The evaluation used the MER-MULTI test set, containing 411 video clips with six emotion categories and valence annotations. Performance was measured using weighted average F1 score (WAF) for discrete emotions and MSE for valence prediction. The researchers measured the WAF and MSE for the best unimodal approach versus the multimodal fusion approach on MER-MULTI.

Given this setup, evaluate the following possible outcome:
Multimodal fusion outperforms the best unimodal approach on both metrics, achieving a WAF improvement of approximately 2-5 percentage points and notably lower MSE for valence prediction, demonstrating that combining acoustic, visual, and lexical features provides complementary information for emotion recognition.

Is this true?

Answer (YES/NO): NO